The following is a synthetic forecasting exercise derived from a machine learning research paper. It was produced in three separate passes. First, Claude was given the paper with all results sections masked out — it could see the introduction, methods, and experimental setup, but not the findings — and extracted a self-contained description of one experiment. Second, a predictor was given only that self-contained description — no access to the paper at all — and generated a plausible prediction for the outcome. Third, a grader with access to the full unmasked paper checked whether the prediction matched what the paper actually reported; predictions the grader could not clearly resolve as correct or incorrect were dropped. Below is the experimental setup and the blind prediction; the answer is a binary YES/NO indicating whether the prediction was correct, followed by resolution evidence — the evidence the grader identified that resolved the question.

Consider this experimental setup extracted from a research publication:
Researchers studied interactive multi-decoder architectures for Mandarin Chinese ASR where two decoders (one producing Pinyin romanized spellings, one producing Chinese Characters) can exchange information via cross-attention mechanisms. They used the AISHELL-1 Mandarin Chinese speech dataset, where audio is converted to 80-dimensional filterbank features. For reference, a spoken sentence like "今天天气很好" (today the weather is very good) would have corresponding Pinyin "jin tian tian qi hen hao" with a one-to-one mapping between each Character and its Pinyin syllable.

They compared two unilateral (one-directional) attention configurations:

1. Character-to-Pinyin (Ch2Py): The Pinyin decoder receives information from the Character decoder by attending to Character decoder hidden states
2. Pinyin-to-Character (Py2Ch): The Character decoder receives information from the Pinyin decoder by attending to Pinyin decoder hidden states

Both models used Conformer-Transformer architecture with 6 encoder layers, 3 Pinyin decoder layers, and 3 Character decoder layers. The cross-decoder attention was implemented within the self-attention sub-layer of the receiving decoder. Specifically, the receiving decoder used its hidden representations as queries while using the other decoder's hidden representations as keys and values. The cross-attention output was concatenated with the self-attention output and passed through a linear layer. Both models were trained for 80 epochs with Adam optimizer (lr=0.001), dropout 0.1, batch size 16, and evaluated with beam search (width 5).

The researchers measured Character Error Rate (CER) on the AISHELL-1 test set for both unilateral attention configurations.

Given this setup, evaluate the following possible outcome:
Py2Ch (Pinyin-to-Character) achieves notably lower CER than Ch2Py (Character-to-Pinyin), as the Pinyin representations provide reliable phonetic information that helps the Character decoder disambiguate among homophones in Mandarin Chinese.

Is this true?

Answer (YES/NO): NO